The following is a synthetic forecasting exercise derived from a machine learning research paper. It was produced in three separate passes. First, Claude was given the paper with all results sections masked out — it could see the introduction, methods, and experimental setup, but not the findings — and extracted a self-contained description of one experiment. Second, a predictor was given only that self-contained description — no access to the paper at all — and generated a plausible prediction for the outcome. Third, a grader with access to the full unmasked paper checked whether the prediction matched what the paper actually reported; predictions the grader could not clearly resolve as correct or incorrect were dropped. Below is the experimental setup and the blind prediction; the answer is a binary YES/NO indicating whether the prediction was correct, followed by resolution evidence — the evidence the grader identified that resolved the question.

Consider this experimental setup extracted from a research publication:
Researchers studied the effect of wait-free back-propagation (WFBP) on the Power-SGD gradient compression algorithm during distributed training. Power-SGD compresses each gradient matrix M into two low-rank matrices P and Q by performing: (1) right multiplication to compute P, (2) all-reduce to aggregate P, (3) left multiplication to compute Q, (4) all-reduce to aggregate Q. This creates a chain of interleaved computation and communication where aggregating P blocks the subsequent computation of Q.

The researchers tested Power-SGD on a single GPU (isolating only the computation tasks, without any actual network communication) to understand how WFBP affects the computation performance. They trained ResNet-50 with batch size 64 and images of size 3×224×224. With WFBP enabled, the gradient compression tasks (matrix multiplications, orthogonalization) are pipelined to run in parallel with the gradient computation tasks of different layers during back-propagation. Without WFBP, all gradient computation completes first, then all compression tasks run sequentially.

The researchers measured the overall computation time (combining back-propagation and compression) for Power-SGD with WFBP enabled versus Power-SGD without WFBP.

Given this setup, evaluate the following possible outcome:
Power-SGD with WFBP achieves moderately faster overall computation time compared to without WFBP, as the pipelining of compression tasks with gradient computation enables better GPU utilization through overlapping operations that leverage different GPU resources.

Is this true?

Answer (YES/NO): NO